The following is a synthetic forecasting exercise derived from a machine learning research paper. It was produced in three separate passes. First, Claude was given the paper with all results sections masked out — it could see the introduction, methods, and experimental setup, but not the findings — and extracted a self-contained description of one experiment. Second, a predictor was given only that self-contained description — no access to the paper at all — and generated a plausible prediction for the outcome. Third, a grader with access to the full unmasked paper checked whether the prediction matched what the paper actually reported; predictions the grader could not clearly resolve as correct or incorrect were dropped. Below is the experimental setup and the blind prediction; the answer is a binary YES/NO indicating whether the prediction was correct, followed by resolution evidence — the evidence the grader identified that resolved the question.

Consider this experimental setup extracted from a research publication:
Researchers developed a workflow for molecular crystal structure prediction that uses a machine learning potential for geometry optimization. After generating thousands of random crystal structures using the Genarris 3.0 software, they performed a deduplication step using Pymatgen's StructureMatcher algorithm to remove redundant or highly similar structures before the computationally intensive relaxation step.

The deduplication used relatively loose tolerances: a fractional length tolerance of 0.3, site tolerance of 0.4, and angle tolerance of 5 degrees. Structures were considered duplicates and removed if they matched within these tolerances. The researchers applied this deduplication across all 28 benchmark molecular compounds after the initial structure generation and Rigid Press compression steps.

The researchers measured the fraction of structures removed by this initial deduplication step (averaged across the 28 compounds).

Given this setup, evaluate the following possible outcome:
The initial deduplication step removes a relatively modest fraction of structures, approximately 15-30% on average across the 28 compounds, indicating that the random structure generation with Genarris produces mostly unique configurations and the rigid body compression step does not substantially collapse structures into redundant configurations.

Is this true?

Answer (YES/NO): NO